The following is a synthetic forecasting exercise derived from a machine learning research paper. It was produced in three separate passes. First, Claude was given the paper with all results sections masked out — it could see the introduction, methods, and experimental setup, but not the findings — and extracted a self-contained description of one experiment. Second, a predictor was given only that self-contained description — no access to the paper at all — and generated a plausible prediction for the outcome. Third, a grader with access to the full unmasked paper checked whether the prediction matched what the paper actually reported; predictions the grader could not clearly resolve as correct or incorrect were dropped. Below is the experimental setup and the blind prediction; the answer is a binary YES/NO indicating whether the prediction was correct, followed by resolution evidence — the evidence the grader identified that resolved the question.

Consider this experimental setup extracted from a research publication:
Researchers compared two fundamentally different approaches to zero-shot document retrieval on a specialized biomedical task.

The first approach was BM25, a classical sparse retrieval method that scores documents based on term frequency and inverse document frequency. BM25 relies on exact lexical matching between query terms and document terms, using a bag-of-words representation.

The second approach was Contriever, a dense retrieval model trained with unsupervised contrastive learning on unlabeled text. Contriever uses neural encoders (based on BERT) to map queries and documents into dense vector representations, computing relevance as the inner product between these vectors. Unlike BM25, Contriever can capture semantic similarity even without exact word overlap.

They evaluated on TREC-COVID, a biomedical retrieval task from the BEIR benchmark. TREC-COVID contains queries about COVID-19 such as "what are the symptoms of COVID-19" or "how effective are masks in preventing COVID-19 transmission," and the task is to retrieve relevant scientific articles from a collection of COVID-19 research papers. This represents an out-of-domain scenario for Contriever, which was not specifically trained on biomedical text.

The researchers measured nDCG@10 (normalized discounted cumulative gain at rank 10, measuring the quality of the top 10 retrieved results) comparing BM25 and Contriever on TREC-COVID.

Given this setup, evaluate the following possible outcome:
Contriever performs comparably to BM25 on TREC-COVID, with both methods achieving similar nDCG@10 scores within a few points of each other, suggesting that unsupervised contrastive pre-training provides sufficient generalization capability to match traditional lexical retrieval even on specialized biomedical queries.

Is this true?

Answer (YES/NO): NO